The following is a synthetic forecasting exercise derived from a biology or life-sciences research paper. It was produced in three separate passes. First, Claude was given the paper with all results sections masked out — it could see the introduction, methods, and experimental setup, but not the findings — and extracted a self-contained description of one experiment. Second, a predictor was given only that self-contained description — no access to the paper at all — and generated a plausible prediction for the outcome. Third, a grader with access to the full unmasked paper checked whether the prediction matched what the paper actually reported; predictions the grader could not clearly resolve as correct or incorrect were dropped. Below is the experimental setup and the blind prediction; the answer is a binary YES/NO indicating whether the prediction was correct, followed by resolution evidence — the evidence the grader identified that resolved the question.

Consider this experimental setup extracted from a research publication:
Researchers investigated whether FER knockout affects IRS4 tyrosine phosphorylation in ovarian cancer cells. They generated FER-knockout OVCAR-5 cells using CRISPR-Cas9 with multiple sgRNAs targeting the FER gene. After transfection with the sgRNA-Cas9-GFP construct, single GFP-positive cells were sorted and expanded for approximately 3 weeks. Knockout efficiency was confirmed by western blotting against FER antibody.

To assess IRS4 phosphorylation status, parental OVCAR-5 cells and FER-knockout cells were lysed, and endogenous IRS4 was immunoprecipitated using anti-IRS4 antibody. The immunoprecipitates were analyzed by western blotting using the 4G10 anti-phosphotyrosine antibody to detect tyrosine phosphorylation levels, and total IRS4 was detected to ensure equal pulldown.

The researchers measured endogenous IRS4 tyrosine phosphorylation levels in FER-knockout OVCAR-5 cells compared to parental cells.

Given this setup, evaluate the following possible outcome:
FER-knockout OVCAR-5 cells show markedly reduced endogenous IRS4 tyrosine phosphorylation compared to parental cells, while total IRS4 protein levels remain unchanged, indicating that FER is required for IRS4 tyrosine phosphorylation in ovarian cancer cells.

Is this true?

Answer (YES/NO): YES